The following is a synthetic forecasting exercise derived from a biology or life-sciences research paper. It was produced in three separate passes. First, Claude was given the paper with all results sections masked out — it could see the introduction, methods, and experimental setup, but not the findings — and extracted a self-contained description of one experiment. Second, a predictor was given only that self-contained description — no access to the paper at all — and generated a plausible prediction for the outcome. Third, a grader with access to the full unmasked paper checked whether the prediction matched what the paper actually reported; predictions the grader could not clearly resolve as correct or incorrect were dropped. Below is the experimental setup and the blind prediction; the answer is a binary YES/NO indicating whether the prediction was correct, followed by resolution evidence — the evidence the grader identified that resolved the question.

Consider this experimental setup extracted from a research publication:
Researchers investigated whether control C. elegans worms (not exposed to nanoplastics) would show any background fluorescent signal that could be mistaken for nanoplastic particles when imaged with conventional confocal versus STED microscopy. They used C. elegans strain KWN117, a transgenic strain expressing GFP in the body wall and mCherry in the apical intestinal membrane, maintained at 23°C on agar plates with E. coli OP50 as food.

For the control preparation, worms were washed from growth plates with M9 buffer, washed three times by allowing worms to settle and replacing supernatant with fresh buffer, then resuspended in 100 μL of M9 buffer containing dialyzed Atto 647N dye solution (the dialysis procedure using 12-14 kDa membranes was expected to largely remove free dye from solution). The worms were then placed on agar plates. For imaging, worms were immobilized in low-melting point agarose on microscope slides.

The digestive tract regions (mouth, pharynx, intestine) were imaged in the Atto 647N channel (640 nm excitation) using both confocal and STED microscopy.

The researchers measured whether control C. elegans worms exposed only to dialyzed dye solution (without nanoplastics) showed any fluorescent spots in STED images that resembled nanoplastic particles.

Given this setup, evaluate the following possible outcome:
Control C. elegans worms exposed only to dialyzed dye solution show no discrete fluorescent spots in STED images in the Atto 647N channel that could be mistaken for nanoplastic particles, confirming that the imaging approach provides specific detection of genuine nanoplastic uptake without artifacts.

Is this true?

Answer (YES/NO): NO